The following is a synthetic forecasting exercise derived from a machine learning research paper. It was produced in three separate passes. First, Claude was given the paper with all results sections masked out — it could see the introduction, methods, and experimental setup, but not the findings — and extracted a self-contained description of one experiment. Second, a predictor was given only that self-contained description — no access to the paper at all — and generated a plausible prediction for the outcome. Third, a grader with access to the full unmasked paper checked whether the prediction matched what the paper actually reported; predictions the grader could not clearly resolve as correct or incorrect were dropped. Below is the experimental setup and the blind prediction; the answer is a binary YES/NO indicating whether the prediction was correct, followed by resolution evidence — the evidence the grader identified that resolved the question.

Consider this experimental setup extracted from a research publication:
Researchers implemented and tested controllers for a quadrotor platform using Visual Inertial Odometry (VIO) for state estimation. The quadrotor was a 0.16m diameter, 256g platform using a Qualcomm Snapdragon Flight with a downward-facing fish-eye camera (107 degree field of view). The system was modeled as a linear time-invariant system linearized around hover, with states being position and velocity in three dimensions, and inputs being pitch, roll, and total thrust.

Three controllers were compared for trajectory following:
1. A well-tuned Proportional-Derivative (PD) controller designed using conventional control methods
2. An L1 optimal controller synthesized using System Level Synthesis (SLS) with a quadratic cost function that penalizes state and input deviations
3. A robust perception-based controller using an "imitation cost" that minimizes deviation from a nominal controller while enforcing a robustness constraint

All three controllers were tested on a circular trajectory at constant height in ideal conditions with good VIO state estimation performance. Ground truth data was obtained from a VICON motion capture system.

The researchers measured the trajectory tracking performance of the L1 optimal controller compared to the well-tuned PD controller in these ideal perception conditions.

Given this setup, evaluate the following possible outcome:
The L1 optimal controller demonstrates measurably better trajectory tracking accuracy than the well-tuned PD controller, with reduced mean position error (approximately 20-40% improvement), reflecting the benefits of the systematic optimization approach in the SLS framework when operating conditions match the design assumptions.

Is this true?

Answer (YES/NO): NO